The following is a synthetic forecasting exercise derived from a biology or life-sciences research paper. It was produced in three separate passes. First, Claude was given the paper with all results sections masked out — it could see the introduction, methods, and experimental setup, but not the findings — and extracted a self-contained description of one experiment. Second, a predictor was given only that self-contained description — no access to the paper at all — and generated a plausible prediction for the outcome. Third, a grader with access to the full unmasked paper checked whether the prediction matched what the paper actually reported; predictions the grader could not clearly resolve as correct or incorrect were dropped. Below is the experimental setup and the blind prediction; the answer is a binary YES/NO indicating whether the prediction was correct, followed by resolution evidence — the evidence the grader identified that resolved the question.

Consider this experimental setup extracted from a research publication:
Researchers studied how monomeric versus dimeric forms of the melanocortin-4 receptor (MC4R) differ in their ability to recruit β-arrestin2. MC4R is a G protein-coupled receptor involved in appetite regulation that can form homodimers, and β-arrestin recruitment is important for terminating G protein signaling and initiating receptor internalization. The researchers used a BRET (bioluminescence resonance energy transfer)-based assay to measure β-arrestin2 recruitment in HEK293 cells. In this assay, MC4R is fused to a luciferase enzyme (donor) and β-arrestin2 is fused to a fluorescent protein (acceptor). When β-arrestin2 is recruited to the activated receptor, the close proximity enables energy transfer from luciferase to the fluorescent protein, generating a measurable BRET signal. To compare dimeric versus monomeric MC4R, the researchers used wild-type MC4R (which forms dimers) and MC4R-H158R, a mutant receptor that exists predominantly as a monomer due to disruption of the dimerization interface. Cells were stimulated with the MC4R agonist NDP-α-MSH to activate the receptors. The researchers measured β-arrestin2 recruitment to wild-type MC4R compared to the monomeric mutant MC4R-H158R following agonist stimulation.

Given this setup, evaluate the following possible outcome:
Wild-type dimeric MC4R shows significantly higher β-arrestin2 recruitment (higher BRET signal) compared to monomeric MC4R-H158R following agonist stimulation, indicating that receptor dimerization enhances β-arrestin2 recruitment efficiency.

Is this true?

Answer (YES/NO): YES